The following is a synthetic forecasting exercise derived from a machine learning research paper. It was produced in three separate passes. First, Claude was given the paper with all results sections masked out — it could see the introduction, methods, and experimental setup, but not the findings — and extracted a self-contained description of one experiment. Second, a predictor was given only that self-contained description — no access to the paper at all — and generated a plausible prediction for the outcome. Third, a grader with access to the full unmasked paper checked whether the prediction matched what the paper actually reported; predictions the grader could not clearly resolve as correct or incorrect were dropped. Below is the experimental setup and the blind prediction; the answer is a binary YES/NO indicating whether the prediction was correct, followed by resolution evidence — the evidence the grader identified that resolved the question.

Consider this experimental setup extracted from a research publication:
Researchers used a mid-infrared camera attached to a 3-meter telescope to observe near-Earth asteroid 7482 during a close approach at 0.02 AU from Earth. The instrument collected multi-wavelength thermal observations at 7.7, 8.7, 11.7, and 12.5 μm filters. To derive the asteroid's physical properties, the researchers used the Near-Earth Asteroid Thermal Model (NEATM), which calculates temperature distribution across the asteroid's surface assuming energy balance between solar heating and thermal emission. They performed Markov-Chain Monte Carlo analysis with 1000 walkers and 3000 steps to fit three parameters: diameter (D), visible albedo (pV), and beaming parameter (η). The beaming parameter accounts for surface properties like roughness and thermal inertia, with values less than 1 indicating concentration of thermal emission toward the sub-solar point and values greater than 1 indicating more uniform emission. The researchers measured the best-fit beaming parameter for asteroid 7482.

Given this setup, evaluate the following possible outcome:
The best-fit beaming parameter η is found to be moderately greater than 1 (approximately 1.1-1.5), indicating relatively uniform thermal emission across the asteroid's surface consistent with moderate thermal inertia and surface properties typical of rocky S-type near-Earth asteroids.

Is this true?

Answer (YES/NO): NO